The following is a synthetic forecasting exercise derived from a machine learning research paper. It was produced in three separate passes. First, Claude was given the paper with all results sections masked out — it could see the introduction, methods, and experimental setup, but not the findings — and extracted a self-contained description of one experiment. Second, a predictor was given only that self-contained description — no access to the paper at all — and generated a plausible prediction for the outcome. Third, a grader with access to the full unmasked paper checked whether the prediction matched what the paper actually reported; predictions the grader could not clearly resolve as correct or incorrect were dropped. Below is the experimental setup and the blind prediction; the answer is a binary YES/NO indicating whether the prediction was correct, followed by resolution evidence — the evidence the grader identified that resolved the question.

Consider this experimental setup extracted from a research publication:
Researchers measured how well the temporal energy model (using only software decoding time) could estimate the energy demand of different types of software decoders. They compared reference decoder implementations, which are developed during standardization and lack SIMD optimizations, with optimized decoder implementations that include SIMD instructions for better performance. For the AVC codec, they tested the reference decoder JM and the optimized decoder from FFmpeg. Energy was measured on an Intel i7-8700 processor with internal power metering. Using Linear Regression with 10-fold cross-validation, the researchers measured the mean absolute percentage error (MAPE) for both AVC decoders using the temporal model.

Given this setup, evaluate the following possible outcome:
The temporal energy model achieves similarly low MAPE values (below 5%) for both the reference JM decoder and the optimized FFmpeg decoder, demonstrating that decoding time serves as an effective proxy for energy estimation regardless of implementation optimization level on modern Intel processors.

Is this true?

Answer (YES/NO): NO